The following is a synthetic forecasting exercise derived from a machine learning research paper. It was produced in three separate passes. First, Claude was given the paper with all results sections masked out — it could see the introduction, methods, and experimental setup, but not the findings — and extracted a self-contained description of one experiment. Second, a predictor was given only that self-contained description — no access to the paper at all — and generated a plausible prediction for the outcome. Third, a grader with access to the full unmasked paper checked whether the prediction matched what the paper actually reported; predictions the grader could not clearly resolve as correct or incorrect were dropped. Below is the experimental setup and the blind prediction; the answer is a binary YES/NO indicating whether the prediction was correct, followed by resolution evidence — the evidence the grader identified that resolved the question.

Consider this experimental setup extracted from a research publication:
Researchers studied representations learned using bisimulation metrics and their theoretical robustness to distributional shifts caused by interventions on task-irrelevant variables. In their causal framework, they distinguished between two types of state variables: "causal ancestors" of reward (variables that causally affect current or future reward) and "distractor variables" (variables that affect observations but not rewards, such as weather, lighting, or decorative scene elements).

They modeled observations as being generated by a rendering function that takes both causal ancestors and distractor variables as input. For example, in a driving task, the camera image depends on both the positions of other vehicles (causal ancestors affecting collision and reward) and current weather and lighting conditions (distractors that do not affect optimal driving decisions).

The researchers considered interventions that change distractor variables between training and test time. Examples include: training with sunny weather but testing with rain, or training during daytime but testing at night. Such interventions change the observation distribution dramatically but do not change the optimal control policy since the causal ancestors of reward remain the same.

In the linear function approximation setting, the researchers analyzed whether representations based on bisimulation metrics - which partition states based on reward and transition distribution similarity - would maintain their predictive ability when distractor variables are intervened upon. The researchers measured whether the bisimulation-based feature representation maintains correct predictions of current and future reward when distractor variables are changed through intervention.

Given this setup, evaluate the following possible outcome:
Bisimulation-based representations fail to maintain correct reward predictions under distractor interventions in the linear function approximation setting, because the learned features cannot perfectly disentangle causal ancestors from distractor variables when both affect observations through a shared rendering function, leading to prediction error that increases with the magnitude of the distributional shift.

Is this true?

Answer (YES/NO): NO